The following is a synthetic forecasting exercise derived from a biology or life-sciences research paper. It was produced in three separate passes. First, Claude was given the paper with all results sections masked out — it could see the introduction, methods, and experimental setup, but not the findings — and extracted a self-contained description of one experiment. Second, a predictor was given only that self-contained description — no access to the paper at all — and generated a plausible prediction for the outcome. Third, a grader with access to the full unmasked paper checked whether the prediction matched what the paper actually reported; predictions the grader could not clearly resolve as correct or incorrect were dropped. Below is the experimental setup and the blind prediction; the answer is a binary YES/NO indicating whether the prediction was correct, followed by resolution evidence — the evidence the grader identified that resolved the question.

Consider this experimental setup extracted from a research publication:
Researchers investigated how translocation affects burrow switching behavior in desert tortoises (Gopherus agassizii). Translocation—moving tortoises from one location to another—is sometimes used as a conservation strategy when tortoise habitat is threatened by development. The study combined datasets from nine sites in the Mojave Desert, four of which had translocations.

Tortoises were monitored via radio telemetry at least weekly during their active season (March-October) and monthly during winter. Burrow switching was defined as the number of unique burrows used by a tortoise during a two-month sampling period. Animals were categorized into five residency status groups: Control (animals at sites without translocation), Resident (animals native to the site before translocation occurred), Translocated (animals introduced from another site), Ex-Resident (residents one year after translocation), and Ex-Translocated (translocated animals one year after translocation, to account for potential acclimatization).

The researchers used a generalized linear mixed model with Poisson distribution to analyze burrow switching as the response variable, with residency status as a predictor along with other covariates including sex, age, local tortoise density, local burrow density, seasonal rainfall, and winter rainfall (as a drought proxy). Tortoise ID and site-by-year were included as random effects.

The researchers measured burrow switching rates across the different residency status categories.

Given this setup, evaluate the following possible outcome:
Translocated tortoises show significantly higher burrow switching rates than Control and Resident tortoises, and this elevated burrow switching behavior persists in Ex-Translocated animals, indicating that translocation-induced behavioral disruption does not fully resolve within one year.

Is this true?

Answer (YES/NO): NO